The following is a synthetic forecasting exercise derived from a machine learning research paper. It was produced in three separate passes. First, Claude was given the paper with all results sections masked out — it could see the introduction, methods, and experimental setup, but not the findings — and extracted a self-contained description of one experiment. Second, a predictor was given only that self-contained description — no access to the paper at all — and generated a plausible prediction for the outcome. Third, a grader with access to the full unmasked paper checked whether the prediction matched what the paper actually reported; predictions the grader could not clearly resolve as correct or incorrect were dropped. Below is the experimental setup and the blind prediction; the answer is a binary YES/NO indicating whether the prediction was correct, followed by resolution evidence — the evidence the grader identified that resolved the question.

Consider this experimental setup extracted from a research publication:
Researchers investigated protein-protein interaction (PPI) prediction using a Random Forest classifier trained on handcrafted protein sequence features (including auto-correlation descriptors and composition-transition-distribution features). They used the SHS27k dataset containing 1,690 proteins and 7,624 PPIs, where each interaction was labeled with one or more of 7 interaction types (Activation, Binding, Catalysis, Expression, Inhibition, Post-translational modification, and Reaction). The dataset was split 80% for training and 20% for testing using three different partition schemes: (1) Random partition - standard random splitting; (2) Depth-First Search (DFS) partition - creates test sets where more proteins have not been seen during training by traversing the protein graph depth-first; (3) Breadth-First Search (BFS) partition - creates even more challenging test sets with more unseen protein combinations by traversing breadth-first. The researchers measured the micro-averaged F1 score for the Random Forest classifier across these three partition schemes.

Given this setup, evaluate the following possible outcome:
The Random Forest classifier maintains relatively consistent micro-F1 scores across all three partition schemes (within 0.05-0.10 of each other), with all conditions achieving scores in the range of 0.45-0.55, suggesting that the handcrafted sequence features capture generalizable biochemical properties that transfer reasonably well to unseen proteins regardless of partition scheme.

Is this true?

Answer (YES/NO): NO